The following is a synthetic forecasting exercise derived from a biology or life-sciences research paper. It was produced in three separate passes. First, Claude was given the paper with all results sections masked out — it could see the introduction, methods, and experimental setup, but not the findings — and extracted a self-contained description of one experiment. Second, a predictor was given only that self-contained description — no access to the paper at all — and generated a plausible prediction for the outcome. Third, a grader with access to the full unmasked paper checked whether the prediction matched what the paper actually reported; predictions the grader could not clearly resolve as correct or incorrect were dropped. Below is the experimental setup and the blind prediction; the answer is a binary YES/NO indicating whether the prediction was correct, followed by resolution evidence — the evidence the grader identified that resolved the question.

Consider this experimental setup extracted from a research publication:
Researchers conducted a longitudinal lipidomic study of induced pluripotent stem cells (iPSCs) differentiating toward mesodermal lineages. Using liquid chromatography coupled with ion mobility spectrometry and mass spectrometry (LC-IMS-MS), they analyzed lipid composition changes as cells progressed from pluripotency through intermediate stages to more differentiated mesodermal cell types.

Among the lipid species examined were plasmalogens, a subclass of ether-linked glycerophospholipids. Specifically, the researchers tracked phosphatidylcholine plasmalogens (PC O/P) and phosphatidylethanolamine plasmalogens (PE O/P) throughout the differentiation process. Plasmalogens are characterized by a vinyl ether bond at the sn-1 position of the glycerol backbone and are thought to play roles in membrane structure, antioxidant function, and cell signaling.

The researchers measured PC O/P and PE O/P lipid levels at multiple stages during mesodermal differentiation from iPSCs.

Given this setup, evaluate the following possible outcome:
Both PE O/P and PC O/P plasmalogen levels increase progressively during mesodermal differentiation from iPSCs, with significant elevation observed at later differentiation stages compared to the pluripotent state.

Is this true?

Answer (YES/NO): NO